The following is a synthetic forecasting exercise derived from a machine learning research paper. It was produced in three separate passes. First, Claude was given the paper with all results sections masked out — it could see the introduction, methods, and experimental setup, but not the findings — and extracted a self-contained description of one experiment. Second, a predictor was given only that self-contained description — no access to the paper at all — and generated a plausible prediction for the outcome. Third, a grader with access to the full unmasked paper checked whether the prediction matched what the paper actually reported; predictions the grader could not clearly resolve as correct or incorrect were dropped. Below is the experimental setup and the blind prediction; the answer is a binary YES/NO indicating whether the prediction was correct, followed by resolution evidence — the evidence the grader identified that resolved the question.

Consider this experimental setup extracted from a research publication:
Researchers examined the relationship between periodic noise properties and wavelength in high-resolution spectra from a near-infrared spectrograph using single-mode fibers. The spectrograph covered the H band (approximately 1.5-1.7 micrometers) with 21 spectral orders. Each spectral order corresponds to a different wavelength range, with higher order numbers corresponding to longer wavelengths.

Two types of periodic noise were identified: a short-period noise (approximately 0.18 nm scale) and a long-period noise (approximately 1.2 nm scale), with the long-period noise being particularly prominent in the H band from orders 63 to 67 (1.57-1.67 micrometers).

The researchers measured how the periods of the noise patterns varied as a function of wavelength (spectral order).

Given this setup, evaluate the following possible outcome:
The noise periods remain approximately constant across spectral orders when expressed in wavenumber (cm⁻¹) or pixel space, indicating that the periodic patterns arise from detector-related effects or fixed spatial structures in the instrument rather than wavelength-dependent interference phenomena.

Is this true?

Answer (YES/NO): NO